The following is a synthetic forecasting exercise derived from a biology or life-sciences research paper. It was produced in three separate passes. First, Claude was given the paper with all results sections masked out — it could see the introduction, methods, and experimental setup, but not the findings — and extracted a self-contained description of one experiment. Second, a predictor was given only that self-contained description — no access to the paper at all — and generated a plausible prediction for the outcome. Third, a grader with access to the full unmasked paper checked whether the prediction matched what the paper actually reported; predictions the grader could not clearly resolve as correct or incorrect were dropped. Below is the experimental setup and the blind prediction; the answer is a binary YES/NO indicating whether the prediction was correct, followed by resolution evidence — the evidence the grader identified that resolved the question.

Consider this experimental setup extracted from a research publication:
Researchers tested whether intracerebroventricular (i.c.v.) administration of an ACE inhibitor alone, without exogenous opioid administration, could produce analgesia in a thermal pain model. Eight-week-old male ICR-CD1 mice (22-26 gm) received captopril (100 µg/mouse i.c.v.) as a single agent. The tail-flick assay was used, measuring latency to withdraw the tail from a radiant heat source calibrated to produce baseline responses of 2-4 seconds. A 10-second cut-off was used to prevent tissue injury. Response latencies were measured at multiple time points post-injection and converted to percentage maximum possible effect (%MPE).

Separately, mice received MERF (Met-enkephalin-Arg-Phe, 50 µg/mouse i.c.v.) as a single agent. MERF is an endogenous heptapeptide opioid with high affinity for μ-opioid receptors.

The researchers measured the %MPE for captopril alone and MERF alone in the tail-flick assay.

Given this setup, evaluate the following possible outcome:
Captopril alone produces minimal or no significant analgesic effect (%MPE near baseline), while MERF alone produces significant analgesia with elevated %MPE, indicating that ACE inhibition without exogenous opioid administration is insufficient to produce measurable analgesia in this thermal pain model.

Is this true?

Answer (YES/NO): NO